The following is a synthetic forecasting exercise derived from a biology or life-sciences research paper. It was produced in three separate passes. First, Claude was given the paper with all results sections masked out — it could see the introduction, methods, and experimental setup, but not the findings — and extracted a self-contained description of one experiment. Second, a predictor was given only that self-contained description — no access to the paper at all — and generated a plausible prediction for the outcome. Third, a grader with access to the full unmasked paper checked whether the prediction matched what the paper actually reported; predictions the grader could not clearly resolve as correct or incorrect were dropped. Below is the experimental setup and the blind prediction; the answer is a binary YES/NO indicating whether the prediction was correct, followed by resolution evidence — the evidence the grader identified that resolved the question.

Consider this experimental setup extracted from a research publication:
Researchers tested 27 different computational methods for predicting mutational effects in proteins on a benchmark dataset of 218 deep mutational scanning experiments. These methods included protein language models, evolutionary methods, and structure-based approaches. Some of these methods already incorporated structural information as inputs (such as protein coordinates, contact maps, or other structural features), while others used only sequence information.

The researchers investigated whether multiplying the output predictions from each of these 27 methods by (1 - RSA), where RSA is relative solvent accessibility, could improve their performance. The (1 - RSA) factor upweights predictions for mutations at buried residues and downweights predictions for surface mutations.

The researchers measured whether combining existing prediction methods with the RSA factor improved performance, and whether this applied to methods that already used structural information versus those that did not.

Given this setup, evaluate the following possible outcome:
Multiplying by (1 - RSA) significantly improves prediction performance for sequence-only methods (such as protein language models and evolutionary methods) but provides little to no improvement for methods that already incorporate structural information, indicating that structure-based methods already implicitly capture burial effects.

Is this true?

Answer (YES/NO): NO